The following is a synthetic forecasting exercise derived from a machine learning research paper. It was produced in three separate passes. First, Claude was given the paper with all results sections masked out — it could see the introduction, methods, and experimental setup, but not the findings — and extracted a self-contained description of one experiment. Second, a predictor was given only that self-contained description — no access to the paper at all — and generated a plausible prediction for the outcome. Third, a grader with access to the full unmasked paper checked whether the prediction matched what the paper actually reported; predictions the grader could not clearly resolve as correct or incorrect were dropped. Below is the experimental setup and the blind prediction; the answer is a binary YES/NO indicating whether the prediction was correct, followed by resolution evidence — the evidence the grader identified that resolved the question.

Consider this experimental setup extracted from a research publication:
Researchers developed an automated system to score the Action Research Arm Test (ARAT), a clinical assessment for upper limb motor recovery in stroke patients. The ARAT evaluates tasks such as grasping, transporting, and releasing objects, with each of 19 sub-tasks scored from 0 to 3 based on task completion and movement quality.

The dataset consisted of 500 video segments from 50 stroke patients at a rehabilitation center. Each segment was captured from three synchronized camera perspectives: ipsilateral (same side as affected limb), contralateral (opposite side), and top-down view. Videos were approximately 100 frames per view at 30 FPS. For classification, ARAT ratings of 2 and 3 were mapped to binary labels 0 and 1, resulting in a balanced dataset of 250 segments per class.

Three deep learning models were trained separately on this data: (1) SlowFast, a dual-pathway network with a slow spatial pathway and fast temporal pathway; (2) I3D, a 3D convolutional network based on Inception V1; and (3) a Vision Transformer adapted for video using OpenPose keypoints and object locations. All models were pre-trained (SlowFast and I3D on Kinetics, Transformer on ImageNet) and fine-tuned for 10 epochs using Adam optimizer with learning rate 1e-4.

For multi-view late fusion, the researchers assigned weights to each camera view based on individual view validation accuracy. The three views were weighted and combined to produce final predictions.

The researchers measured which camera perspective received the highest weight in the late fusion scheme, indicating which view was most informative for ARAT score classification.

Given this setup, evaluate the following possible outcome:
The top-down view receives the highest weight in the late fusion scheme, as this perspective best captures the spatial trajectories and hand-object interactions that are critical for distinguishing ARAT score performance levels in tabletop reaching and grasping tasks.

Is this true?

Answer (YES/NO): NO